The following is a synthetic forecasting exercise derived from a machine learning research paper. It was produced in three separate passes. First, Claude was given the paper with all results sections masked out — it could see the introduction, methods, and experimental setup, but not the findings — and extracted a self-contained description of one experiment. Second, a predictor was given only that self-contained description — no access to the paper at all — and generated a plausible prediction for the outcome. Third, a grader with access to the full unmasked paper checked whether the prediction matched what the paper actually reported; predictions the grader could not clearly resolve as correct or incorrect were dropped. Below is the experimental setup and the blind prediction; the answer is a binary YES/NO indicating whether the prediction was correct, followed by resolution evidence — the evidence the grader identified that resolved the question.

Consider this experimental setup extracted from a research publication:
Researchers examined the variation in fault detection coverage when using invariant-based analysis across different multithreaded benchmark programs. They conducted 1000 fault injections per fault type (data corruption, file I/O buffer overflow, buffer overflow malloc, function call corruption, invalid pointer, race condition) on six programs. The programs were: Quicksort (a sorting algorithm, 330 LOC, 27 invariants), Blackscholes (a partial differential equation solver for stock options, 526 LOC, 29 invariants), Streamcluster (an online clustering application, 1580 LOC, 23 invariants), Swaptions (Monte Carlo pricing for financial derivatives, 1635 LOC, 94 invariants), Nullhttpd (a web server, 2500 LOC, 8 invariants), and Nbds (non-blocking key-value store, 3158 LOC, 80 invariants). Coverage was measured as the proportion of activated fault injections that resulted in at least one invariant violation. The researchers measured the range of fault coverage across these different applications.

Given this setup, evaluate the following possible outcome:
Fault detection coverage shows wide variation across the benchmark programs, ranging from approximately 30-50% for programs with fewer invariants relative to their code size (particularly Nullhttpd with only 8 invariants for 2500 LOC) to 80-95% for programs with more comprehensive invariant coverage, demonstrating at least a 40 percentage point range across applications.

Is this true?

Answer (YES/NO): NO